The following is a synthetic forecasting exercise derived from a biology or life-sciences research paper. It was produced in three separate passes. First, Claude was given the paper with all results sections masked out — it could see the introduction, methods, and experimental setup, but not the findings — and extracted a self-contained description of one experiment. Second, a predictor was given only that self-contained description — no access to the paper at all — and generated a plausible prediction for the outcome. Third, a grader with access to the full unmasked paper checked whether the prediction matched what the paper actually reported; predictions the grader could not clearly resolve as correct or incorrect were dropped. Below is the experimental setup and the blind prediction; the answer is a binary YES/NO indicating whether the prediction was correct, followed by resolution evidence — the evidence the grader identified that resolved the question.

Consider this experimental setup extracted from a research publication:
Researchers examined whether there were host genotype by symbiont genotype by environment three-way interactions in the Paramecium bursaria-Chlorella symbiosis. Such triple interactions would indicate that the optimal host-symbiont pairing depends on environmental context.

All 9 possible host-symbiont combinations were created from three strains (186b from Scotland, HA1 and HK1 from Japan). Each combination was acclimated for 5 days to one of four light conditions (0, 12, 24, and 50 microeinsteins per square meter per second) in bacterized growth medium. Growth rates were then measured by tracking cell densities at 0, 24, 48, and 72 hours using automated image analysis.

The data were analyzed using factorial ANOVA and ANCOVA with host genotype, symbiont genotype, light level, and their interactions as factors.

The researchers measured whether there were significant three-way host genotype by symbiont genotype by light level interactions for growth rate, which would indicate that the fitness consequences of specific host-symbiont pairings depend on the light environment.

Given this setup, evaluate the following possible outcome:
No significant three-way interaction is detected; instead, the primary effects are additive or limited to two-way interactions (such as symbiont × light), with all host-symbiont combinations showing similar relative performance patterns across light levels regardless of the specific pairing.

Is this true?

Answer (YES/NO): NO